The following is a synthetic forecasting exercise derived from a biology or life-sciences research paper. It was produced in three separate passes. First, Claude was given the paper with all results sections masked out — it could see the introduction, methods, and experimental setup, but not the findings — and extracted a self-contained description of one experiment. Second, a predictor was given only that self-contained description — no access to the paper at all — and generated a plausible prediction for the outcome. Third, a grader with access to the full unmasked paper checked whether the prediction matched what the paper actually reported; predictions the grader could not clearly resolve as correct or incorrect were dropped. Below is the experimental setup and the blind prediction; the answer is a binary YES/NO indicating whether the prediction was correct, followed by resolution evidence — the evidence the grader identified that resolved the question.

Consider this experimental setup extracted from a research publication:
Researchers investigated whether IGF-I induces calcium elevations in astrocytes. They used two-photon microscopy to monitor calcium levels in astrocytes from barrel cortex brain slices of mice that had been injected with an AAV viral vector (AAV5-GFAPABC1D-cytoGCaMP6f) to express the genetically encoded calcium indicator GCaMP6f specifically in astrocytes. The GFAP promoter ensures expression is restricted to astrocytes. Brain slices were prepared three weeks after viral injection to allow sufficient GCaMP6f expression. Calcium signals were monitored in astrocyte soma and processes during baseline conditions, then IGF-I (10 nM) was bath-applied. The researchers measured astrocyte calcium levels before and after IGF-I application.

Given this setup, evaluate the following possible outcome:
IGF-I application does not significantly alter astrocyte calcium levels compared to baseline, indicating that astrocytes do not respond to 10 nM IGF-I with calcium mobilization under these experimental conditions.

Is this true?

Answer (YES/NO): NO